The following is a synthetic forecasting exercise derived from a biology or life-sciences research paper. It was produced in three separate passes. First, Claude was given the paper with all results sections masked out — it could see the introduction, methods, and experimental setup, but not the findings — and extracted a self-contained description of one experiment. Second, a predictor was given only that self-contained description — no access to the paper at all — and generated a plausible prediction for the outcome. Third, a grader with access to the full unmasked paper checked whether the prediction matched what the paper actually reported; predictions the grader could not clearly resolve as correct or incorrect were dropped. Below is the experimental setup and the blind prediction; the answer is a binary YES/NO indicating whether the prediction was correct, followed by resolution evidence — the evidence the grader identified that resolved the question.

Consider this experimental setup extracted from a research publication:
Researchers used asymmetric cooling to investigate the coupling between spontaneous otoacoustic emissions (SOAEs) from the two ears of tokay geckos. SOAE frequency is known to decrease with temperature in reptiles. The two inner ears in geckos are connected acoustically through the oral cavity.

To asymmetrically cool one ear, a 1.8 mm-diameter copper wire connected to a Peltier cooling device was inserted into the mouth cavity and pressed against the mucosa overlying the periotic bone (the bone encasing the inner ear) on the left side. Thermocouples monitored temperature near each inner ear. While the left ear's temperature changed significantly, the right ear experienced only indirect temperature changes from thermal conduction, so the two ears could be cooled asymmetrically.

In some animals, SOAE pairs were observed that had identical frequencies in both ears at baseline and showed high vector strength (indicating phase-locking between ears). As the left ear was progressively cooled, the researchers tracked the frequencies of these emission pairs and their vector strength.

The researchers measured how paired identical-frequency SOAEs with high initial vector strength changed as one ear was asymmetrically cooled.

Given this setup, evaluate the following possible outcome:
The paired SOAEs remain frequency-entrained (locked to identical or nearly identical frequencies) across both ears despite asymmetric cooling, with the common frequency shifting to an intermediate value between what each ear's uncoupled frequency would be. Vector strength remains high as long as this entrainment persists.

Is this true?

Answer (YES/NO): NO